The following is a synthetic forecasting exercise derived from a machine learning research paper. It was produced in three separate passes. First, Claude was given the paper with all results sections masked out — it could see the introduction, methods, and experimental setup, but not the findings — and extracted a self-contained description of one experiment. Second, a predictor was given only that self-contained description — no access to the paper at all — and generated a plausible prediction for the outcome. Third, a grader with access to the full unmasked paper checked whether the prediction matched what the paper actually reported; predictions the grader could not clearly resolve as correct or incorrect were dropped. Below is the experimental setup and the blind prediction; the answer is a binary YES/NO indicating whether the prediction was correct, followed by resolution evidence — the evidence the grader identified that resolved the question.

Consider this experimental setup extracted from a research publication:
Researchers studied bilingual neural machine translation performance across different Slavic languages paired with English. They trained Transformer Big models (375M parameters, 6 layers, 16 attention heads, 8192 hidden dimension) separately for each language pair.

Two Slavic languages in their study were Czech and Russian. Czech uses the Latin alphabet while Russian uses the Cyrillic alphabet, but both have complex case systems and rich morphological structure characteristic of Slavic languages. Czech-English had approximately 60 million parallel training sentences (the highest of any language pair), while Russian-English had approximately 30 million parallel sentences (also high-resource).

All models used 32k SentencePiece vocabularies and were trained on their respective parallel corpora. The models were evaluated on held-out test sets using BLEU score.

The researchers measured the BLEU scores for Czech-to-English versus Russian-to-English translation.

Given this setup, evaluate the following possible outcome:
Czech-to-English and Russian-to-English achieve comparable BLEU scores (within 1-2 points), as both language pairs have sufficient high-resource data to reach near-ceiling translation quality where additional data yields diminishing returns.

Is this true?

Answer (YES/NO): NO